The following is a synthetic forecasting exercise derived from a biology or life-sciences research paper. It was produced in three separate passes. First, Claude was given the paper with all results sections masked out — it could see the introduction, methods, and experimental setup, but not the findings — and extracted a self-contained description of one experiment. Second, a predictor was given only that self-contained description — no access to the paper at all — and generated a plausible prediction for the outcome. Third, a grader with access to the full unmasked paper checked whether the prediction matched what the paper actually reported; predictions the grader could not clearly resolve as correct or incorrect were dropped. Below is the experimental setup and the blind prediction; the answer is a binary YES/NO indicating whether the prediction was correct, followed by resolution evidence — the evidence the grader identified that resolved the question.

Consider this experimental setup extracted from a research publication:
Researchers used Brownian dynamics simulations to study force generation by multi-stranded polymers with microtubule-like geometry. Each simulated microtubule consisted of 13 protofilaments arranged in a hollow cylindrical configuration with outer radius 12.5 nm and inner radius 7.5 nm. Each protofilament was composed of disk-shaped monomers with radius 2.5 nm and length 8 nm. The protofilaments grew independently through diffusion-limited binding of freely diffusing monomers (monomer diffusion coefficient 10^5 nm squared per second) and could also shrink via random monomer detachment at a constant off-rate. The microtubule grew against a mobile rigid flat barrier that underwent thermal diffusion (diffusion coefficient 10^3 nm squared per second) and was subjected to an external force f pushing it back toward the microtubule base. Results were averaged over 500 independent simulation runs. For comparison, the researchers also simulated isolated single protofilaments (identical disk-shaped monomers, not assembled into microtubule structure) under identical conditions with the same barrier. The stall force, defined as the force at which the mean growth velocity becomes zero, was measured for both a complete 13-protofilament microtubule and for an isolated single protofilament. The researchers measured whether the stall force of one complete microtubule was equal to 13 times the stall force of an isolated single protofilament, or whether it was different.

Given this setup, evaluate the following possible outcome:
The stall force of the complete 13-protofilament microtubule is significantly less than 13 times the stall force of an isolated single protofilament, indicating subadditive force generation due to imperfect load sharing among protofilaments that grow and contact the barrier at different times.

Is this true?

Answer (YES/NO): YES